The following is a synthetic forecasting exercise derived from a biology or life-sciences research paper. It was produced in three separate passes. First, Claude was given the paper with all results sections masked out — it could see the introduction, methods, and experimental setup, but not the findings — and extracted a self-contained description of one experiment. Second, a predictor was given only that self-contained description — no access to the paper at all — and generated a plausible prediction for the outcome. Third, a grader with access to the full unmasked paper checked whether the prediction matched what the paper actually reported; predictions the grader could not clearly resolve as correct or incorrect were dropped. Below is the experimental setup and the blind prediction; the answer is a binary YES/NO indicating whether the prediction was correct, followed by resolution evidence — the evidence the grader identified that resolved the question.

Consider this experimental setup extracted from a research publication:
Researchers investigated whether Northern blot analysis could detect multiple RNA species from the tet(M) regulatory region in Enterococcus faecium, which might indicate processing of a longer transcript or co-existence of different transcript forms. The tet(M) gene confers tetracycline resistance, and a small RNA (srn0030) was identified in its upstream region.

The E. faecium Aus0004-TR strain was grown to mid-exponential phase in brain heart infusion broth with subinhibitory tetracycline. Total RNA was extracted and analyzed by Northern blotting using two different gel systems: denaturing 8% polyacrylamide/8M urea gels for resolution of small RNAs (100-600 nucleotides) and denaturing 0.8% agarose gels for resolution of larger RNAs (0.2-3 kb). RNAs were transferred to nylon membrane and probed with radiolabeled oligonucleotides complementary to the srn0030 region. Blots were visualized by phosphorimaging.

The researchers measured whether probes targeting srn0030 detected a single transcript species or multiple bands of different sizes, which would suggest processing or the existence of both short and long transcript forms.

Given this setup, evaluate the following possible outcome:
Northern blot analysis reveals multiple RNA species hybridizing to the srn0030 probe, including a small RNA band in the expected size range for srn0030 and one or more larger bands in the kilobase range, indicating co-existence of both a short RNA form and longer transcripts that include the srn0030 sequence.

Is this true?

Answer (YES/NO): NO